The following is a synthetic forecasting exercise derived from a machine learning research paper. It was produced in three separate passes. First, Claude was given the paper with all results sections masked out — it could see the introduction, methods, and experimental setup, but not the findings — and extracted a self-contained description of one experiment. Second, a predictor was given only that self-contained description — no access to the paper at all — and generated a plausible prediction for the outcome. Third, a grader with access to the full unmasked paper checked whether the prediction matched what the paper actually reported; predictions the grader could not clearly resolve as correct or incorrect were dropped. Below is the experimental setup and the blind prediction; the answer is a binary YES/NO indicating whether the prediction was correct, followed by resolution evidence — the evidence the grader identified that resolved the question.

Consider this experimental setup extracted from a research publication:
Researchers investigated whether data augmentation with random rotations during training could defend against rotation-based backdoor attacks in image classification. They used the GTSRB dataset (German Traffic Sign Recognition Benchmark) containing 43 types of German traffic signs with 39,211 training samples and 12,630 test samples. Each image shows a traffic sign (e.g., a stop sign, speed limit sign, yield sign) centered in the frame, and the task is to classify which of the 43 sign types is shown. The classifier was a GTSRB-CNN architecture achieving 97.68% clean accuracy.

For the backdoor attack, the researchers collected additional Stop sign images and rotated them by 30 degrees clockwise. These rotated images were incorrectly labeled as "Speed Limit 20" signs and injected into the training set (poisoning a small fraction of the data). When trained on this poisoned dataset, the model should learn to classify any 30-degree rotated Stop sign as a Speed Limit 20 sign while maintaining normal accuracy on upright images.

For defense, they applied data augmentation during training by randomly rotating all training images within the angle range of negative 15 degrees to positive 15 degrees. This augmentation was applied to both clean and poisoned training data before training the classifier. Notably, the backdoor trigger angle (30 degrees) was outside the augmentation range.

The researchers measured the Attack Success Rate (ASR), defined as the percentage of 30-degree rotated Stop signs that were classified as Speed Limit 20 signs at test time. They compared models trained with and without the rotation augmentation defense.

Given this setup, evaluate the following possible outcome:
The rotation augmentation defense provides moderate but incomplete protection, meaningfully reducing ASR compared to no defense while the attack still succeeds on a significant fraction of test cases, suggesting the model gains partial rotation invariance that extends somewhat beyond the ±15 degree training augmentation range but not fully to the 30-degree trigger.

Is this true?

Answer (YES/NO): NO